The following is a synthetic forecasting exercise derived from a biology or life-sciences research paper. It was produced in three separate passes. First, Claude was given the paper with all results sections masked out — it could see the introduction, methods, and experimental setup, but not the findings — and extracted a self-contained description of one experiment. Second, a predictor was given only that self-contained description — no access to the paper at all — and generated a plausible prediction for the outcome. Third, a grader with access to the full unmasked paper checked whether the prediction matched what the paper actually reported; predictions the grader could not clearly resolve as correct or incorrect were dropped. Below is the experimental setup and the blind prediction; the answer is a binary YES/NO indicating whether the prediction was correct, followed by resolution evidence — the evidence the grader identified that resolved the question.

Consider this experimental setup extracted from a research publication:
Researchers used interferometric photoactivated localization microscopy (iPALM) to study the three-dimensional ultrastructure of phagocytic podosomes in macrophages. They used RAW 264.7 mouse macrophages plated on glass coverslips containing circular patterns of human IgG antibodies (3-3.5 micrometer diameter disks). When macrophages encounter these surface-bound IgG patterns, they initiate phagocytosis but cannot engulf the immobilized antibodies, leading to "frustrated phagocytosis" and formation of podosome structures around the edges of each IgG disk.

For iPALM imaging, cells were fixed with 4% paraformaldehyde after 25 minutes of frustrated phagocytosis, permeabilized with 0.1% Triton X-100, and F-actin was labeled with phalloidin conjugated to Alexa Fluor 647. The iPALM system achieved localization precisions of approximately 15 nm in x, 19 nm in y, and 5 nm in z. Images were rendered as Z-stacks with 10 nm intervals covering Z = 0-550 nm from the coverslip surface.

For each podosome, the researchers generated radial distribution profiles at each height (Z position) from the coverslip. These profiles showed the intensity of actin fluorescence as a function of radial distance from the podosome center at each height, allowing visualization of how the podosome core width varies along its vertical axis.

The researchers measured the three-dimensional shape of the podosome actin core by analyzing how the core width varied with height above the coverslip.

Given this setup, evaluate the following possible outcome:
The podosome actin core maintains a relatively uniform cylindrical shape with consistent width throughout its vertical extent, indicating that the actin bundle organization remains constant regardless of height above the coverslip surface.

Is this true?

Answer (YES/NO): NO